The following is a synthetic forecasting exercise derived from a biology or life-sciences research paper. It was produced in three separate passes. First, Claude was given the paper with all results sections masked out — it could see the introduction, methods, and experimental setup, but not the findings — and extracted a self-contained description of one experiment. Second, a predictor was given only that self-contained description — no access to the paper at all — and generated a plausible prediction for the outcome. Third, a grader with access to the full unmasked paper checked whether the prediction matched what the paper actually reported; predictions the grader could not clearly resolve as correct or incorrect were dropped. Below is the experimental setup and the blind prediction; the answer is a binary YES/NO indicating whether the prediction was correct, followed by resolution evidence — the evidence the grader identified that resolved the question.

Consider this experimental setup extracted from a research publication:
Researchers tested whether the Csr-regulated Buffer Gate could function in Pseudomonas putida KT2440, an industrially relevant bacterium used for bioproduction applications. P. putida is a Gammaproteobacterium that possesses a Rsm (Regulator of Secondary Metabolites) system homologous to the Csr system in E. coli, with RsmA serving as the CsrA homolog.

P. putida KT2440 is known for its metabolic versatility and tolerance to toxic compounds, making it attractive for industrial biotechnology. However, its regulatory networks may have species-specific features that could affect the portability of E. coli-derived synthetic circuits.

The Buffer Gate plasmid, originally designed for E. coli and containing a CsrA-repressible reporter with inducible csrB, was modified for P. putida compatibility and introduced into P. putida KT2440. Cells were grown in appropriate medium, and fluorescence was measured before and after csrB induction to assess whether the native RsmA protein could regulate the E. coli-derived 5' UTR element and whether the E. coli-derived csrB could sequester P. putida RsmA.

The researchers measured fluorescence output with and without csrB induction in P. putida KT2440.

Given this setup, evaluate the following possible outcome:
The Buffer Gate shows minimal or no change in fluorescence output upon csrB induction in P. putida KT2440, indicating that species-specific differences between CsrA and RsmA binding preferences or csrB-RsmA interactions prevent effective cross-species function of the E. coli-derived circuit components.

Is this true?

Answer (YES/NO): YES